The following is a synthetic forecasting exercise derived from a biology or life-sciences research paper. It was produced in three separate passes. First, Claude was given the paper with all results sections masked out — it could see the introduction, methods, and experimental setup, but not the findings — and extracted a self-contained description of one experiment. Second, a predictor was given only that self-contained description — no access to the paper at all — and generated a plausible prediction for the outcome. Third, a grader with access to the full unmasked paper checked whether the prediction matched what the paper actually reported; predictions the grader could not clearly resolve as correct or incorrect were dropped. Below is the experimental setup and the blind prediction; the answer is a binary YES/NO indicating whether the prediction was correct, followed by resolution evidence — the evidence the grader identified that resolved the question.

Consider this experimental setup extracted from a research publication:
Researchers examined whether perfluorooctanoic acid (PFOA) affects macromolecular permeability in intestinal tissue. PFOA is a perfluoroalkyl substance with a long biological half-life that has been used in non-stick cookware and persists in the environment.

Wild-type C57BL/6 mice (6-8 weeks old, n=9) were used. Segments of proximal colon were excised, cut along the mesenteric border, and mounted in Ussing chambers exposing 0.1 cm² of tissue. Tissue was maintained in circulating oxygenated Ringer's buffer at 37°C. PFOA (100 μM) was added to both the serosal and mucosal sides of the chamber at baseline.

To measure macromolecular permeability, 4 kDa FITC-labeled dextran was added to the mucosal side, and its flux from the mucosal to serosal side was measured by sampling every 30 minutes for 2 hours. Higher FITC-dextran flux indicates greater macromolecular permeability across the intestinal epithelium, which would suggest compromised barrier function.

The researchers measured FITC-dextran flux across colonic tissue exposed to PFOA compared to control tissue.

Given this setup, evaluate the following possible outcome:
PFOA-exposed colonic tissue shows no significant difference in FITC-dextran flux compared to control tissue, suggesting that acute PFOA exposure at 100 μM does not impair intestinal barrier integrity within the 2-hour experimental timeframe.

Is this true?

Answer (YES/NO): NO